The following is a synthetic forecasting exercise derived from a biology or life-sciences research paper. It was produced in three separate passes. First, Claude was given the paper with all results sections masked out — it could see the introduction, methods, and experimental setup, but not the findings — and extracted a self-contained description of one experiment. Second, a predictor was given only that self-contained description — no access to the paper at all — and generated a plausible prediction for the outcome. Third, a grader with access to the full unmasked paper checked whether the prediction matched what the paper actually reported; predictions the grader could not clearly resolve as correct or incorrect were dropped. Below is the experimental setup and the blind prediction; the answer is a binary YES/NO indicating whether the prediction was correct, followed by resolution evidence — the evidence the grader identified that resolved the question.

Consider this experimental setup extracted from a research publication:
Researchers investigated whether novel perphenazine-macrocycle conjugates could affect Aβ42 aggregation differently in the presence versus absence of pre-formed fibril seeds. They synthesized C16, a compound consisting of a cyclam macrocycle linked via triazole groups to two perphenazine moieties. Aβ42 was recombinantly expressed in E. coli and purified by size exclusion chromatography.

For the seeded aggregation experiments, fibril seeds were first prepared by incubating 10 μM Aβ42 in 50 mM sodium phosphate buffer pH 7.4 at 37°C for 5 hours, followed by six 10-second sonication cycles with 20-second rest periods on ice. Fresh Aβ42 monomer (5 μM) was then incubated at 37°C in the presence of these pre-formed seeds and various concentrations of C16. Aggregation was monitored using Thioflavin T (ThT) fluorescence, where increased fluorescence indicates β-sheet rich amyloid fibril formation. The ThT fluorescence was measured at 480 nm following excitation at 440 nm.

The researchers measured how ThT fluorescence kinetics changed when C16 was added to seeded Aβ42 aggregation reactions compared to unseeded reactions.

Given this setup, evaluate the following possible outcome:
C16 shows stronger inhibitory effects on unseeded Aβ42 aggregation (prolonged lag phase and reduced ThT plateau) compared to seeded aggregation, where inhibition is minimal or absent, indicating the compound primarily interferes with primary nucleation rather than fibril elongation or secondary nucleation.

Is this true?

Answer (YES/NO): NO